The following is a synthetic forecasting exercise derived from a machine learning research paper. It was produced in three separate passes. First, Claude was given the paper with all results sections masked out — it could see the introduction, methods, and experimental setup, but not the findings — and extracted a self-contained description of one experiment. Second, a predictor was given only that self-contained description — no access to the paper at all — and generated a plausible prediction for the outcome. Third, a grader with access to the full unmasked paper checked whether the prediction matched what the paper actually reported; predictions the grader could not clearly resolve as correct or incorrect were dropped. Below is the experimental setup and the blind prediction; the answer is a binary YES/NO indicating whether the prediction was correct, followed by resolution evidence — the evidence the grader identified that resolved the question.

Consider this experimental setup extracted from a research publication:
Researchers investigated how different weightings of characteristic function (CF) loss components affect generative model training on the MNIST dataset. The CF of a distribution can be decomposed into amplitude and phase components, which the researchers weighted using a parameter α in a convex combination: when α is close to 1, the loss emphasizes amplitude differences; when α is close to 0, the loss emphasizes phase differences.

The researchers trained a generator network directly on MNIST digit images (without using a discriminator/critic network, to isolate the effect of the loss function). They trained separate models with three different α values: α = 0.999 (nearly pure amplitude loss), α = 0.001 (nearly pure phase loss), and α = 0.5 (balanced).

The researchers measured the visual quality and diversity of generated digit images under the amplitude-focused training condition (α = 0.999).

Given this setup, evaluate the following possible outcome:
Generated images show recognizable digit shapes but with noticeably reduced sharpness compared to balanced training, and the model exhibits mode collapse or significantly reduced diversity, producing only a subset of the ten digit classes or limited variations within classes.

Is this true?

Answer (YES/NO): NO